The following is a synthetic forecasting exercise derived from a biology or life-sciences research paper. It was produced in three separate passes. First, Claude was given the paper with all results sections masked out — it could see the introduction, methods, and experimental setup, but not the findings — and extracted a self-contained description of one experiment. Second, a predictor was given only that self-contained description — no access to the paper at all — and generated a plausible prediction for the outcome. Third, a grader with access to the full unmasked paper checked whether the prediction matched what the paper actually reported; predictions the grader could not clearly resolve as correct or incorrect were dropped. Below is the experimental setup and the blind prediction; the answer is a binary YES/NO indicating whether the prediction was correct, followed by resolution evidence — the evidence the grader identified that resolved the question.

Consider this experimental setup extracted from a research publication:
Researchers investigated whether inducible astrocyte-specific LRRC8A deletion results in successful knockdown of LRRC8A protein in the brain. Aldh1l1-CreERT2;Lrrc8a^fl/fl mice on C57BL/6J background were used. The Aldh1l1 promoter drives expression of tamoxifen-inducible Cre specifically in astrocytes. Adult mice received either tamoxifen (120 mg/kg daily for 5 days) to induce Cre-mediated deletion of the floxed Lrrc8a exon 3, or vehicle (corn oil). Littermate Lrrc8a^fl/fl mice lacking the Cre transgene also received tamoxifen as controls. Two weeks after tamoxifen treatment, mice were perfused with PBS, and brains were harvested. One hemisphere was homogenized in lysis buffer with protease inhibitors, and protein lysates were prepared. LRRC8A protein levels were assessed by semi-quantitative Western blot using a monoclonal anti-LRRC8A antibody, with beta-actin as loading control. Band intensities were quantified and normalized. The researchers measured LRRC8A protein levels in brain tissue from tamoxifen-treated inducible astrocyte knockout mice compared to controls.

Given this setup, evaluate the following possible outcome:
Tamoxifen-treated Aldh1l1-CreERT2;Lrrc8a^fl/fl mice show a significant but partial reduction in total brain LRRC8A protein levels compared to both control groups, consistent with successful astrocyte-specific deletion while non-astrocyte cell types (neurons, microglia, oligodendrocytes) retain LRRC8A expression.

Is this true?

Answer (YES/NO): YES